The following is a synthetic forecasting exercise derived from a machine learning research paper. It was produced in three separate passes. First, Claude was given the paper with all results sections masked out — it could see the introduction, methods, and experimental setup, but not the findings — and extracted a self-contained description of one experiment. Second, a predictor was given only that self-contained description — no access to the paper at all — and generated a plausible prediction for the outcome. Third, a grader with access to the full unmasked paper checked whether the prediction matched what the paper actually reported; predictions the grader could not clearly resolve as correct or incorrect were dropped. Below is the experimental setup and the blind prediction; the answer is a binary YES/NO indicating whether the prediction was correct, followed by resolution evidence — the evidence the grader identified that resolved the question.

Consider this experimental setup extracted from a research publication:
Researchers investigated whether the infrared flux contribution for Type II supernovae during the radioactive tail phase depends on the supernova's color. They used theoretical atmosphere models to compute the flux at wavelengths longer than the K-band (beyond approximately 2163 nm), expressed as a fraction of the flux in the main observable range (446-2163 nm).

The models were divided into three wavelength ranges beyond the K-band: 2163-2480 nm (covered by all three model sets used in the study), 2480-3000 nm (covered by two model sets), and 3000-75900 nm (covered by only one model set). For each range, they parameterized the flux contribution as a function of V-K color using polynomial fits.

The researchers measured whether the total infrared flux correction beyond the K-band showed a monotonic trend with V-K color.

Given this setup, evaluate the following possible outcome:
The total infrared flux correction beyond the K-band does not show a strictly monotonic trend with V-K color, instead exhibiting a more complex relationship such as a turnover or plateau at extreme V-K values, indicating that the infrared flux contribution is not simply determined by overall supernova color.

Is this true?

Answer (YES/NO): NO